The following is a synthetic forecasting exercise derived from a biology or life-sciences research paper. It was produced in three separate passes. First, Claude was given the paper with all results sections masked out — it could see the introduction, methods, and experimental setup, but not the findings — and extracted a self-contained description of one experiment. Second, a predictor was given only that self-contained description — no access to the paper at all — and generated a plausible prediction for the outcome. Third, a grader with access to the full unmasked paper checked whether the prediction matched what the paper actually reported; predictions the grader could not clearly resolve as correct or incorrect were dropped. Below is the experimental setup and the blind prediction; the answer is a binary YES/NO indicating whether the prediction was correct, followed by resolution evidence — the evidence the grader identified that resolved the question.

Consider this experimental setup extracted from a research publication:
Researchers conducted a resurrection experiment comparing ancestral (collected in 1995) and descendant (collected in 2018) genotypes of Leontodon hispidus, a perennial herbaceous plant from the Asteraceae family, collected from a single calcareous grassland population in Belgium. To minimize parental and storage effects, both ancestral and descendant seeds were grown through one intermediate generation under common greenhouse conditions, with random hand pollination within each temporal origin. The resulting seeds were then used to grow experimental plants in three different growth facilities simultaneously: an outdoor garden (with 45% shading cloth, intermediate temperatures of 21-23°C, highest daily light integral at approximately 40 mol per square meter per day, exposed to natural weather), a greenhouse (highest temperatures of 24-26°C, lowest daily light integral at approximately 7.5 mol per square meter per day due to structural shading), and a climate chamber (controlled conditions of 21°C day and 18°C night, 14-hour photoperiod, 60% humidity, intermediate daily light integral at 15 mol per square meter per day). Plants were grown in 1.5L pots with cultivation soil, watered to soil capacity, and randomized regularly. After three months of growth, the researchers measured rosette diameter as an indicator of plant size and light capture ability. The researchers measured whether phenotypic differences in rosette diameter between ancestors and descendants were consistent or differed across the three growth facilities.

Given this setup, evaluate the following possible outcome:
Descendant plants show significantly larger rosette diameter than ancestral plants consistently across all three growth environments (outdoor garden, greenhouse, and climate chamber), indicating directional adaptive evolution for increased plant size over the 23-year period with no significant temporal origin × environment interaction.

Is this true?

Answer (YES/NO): NO